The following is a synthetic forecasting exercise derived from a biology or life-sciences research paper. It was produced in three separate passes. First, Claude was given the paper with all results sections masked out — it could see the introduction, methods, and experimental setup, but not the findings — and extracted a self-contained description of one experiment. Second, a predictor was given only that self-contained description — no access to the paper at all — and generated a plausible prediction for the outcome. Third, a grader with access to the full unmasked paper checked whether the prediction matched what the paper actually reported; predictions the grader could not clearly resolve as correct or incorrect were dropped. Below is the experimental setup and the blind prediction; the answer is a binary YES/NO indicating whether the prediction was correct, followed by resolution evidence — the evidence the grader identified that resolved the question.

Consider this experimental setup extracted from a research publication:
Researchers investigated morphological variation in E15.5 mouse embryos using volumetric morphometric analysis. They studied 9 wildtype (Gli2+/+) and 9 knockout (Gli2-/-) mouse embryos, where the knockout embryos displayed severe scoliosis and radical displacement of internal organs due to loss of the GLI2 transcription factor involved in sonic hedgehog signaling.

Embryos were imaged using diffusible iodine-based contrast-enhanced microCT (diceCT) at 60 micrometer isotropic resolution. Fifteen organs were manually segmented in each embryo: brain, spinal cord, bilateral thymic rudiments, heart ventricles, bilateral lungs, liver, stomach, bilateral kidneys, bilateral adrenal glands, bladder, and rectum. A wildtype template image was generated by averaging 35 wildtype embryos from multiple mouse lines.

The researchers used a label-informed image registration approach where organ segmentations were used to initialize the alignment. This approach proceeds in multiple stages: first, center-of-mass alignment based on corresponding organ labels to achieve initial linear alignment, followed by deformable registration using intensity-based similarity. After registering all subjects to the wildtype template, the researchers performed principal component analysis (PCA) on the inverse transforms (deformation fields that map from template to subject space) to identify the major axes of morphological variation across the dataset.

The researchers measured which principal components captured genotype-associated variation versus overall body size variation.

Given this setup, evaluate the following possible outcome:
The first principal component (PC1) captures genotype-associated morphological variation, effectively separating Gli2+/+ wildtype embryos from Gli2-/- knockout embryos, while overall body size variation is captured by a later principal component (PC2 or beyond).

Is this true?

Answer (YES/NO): NO